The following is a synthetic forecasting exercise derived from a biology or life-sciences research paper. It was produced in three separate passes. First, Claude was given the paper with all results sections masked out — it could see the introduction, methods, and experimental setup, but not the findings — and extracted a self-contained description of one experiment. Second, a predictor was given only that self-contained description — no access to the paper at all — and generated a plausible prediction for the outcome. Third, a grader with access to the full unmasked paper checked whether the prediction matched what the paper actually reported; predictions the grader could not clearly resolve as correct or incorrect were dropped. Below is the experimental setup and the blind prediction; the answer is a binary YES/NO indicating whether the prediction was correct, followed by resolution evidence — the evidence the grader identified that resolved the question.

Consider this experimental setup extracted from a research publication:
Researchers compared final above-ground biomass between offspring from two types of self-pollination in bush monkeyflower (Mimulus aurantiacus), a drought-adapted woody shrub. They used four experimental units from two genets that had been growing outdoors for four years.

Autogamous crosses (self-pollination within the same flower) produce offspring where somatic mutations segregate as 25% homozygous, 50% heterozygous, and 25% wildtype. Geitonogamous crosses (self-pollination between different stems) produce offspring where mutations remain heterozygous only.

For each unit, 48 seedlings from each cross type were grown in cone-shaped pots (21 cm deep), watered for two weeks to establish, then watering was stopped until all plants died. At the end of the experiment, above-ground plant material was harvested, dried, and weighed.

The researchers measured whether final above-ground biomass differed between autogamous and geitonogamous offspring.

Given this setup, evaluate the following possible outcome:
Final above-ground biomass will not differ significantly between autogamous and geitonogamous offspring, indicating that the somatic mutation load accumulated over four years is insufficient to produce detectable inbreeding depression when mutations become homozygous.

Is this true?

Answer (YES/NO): NO